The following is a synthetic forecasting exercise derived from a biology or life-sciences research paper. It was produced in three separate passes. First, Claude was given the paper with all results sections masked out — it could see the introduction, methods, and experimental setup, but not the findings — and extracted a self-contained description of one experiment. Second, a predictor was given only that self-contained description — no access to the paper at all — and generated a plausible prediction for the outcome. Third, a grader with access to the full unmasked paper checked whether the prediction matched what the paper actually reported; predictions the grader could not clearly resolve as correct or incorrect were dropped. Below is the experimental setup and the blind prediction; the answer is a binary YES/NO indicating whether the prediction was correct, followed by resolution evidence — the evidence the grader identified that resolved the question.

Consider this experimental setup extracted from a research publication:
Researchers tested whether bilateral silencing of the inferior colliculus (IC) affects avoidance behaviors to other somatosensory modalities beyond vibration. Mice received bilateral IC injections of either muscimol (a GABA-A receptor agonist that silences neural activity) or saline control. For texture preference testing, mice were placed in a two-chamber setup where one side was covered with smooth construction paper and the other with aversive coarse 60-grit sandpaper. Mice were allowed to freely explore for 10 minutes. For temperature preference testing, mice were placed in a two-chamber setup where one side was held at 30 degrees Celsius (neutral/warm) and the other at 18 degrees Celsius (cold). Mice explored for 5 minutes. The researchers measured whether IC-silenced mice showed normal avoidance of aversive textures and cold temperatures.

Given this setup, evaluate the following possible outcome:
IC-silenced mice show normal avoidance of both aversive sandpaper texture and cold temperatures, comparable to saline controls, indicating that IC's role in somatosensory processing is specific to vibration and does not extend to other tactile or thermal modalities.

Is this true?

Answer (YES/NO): YES